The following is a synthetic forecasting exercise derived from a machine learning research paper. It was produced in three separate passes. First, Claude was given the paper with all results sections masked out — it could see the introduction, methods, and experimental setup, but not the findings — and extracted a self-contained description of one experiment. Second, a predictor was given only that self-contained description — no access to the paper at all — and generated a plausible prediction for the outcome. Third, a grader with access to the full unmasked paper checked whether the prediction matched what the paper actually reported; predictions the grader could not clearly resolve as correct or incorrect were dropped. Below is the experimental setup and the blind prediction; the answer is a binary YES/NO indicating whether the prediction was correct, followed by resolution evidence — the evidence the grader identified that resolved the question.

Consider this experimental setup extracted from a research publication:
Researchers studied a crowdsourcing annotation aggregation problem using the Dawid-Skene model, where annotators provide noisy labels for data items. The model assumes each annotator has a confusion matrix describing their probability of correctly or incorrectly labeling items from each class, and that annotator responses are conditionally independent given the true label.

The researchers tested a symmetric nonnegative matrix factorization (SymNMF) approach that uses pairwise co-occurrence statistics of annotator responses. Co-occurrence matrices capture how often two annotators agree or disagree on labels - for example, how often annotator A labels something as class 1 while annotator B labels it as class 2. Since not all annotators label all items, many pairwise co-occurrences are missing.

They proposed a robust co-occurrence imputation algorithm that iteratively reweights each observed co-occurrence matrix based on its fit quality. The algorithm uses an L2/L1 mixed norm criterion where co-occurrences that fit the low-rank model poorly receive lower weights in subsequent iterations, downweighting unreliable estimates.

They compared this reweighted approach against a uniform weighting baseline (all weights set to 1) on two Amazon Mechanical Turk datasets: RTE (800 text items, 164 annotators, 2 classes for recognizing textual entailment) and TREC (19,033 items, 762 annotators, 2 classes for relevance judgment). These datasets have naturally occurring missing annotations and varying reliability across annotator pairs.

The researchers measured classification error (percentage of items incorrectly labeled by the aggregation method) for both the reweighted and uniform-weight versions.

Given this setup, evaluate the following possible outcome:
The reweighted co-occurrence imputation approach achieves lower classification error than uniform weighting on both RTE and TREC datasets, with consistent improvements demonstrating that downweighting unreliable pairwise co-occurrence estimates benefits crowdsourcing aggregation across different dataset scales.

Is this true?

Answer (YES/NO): YES